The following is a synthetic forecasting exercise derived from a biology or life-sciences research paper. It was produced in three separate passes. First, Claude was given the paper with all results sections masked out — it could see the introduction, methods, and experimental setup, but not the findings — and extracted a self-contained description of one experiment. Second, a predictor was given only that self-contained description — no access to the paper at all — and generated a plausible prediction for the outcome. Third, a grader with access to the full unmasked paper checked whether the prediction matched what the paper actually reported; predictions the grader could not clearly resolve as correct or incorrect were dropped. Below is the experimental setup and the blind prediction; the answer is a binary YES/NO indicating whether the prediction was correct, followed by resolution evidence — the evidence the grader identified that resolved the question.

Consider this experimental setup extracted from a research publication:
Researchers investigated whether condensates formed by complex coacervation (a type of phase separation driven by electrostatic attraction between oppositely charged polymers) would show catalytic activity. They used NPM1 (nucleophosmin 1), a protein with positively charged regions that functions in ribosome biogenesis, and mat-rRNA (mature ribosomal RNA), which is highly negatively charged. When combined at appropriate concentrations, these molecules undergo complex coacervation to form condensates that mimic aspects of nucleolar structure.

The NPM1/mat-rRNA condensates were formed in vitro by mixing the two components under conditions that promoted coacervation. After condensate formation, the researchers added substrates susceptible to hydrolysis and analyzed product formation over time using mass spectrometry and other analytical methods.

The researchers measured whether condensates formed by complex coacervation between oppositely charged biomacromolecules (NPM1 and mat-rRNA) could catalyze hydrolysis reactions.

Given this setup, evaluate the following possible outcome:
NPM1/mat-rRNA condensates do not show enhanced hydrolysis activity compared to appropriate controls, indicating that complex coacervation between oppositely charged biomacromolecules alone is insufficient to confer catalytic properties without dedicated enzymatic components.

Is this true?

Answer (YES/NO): NO